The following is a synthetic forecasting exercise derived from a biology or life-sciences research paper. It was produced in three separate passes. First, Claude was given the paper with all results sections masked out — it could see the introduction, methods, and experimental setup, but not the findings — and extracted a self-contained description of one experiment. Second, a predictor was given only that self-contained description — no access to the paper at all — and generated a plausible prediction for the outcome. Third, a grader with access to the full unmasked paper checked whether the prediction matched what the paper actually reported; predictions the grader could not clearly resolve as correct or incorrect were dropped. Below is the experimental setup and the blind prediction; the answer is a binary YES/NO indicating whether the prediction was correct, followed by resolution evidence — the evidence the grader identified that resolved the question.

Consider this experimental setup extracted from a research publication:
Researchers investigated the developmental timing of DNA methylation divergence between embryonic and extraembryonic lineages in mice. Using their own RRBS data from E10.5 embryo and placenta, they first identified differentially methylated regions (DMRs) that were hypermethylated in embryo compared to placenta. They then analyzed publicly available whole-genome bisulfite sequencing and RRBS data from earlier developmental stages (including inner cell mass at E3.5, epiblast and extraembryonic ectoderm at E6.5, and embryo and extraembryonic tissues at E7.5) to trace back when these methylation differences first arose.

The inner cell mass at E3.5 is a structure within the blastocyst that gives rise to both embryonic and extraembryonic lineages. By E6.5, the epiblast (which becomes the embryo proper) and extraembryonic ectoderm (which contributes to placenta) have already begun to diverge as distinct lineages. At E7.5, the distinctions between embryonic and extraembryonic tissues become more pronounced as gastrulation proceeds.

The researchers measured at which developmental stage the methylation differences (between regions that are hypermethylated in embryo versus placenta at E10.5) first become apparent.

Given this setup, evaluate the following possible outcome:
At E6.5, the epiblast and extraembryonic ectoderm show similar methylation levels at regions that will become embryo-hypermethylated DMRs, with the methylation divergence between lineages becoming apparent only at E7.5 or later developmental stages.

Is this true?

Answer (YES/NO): NO